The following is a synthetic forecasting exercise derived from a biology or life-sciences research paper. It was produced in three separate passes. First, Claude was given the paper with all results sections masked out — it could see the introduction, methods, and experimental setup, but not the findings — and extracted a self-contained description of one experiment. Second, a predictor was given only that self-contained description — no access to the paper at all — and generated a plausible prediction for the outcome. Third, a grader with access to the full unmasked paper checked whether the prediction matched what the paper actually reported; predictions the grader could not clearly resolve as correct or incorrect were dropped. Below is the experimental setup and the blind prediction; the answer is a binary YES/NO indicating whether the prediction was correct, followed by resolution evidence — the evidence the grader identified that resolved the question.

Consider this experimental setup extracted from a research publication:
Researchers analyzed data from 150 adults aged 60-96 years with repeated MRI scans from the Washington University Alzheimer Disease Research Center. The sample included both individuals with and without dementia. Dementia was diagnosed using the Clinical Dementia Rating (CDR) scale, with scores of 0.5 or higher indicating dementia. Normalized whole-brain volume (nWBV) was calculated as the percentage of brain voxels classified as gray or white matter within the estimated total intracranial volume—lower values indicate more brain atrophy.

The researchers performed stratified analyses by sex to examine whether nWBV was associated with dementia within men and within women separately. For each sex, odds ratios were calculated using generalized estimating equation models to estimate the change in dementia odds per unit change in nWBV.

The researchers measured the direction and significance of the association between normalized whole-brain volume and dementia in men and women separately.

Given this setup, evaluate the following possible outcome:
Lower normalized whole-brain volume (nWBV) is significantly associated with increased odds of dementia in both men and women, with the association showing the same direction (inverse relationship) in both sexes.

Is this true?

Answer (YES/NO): YES